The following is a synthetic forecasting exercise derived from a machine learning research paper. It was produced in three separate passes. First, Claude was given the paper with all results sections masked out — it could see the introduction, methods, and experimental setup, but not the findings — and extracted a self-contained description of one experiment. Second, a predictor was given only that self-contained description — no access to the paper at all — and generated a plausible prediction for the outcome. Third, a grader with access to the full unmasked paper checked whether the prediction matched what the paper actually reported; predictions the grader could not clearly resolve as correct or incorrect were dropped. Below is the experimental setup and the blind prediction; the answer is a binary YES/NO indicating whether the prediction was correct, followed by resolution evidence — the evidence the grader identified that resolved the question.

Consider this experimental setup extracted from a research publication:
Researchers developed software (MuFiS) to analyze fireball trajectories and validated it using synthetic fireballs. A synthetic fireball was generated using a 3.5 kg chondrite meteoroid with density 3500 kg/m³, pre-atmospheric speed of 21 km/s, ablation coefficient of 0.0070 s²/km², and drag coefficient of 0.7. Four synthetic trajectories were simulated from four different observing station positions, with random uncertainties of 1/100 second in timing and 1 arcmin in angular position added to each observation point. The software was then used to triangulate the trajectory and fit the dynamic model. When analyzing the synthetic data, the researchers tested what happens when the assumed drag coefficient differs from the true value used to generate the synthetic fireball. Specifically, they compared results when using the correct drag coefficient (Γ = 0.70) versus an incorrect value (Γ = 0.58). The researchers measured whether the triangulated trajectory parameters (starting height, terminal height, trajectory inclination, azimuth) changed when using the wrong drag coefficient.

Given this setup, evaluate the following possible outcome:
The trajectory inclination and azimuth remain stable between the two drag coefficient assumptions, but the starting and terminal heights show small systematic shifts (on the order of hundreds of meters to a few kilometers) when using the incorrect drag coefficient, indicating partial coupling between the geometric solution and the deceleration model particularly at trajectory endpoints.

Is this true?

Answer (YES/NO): NO